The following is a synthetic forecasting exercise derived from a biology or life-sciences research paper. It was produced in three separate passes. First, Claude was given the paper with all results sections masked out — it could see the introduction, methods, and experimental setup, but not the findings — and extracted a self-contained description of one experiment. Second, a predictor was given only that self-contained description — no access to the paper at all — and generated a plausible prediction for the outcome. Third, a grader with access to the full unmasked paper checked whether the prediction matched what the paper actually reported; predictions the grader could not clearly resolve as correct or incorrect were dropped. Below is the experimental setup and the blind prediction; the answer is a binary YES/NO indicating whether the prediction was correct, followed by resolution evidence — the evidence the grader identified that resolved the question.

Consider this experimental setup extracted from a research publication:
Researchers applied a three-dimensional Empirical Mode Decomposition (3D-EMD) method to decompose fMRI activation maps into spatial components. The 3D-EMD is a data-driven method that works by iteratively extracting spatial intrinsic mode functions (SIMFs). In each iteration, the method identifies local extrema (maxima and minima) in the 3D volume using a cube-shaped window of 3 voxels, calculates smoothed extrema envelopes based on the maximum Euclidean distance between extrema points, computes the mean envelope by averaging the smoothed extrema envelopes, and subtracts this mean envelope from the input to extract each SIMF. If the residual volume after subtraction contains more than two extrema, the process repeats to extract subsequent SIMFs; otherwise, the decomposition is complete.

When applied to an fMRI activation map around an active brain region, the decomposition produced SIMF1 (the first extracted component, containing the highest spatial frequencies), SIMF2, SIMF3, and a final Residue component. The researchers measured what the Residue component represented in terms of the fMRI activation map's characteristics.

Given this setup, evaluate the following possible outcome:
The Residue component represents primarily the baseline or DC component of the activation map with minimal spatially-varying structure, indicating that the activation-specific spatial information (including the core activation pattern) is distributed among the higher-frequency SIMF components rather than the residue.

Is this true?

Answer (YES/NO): NO